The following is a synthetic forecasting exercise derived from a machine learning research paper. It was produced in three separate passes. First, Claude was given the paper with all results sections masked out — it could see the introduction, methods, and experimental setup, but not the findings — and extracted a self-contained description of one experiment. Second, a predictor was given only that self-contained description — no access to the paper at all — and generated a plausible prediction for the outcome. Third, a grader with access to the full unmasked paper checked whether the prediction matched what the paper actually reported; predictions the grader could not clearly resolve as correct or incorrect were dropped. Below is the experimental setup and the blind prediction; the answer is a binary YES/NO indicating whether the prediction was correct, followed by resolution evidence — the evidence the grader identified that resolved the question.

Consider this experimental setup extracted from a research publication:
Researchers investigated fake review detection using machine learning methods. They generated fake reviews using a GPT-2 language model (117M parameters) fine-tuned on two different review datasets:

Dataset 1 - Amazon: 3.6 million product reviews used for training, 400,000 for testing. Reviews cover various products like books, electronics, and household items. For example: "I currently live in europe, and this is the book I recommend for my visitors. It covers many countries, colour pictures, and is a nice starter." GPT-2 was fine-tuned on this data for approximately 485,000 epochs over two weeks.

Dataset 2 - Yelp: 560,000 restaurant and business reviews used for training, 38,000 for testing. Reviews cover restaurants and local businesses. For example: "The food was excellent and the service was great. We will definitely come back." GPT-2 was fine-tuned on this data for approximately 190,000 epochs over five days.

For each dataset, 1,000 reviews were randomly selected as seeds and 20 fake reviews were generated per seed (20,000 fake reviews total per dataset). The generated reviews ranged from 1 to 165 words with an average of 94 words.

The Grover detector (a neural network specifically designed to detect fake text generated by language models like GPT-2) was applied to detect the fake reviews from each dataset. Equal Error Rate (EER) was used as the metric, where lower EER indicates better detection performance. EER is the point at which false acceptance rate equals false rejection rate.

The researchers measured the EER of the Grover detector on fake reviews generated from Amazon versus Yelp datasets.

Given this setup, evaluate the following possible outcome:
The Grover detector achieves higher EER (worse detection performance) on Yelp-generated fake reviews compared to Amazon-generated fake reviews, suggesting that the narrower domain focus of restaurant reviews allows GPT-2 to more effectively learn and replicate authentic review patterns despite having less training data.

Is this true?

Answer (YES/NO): NO